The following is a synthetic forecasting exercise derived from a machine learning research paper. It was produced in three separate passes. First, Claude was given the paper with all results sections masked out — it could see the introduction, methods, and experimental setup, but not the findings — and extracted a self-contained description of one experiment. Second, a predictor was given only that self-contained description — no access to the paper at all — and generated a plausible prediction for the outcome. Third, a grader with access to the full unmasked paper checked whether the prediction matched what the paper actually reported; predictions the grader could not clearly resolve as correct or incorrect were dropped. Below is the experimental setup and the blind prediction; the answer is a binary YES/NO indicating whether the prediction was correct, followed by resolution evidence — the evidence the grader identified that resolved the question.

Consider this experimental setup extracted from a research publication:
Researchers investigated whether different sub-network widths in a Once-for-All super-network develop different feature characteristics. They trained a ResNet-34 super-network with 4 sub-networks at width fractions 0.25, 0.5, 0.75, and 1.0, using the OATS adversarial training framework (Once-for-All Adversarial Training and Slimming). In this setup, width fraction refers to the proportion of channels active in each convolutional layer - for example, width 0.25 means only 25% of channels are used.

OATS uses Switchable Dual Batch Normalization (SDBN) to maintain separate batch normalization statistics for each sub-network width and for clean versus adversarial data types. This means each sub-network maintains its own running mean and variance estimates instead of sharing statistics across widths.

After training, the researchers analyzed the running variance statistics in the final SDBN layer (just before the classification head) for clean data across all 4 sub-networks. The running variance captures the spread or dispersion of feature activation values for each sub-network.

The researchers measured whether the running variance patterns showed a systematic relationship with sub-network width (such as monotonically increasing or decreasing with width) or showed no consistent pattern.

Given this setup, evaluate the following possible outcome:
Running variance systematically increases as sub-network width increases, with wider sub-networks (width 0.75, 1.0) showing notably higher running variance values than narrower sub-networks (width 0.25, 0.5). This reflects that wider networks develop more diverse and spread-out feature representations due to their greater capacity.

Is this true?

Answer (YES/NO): YES